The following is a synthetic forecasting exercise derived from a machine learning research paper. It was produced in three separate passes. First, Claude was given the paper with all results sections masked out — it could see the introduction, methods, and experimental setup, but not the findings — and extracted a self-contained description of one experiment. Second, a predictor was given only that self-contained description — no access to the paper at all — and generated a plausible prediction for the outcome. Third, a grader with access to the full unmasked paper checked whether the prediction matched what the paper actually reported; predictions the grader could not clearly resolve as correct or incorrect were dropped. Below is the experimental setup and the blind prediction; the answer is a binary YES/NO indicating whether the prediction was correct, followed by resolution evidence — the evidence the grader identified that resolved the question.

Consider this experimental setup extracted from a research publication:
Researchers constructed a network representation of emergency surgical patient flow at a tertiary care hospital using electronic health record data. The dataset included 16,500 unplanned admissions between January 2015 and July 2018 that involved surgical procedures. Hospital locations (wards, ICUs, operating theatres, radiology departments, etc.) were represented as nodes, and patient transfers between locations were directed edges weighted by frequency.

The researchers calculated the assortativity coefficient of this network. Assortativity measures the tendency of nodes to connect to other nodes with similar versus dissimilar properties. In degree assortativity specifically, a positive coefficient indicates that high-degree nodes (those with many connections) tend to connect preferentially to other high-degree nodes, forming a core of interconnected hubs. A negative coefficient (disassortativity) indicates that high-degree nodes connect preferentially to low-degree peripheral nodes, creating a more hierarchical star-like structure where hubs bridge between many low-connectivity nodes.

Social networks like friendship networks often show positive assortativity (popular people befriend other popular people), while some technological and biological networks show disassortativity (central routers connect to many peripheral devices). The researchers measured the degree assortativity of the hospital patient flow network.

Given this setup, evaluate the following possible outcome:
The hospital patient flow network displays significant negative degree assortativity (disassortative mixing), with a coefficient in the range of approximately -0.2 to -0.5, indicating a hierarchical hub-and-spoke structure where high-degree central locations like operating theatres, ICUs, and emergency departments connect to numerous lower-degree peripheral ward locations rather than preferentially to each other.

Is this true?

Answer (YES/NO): YES